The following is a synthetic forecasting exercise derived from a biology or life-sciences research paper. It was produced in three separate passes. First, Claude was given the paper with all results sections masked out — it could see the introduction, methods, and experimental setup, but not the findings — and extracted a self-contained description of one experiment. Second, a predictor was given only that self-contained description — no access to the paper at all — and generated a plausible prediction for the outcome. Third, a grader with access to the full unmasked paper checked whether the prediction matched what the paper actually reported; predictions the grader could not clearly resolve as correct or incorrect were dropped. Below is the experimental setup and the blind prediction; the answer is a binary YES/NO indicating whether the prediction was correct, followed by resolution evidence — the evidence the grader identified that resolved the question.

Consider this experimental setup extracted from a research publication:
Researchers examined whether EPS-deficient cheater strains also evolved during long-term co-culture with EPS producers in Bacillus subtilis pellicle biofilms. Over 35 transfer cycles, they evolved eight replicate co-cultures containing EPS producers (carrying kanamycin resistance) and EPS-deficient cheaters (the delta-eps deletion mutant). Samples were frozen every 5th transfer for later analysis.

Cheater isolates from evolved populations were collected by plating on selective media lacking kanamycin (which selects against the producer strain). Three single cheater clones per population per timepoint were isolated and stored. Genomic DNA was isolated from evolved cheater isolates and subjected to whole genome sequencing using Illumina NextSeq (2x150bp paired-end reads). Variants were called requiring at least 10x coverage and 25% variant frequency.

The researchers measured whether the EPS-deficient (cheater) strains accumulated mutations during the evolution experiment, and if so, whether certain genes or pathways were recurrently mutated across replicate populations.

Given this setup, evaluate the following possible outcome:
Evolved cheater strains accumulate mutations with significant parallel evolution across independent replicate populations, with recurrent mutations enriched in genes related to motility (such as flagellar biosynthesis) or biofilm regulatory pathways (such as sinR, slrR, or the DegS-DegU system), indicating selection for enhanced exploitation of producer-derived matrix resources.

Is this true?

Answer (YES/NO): NO